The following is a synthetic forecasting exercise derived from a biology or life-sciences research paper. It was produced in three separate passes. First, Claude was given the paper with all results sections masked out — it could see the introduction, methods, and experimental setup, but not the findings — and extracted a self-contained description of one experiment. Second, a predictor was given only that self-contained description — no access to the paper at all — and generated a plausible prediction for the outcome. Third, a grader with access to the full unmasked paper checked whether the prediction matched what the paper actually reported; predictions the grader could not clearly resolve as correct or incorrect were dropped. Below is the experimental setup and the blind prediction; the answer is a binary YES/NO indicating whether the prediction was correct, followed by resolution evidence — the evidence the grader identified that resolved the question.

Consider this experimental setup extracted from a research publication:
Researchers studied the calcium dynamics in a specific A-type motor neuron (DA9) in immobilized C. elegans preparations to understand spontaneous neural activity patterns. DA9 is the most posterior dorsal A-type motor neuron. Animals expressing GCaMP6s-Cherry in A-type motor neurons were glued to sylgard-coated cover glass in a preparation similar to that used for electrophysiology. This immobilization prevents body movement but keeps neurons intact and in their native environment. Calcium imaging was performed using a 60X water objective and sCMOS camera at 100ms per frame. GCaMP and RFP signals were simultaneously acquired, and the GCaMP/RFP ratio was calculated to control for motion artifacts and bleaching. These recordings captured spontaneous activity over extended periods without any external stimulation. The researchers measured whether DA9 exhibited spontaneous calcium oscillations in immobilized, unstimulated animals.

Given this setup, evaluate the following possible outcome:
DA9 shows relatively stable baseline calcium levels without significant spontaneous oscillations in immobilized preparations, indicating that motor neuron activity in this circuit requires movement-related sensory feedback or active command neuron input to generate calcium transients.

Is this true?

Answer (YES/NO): NO